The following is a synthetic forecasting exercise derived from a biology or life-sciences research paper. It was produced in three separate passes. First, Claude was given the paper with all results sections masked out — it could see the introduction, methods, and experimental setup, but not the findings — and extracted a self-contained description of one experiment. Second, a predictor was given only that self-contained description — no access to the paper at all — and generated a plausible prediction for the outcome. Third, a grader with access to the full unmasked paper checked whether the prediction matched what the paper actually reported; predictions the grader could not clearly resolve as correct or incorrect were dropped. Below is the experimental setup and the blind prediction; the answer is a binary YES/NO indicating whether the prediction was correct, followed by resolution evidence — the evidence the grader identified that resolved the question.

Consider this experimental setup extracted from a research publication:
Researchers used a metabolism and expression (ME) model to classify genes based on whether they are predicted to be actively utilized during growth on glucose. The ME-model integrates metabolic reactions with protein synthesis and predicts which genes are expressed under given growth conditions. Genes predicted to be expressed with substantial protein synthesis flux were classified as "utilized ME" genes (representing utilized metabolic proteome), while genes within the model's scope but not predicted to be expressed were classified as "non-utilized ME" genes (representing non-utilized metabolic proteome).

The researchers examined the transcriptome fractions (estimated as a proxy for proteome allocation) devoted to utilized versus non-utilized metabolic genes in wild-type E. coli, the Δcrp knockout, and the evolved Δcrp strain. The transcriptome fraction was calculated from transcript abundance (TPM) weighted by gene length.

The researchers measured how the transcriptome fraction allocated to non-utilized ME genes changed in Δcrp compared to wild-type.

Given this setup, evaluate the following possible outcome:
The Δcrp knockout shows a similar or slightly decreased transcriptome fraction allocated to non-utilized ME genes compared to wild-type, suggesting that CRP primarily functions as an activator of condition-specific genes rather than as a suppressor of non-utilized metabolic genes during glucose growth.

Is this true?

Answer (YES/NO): NO